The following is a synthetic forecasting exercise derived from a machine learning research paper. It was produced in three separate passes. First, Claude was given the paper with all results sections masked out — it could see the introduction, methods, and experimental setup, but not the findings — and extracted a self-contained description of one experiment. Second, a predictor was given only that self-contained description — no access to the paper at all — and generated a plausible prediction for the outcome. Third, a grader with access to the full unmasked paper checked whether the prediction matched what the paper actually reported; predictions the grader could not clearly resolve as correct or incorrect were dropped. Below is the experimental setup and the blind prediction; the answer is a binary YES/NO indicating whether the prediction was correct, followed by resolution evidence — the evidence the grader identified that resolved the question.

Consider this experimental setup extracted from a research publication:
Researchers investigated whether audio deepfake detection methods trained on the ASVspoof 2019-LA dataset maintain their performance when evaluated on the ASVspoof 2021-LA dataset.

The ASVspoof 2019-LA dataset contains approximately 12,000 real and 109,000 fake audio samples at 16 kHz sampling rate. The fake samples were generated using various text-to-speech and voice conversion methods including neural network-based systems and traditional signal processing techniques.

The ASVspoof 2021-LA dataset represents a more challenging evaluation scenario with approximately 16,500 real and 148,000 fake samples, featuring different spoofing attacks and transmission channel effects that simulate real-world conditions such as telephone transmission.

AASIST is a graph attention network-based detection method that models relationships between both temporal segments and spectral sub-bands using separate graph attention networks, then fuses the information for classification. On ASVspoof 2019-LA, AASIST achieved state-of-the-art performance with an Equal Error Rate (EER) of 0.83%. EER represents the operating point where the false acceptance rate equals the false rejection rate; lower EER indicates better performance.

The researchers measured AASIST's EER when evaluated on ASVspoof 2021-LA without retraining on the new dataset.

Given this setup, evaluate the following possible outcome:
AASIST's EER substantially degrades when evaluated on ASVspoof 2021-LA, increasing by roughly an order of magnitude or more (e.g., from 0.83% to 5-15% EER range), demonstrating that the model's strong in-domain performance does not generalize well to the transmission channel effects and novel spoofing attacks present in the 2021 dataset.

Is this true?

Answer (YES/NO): YES